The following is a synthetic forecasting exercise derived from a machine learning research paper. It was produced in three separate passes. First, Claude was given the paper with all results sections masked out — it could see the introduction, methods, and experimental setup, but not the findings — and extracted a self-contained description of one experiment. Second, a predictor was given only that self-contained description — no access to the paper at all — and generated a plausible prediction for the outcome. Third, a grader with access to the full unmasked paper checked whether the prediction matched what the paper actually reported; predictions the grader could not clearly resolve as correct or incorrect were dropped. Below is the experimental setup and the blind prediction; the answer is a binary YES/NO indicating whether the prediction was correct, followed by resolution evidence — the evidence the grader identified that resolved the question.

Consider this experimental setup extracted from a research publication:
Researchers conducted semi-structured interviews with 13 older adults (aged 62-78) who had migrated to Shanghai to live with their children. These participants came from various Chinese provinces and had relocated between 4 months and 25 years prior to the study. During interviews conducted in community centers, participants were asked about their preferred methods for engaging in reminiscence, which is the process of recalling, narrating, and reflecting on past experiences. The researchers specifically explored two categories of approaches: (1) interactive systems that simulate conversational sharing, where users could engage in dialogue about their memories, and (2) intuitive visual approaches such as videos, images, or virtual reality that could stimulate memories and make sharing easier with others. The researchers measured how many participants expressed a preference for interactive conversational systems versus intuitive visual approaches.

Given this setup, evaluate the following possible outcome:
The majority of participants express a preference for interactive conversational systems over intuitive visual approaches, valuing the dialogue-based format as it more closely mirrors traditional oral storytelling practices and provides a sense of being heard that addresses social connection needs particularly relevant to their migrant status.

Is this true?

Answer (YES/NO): NO